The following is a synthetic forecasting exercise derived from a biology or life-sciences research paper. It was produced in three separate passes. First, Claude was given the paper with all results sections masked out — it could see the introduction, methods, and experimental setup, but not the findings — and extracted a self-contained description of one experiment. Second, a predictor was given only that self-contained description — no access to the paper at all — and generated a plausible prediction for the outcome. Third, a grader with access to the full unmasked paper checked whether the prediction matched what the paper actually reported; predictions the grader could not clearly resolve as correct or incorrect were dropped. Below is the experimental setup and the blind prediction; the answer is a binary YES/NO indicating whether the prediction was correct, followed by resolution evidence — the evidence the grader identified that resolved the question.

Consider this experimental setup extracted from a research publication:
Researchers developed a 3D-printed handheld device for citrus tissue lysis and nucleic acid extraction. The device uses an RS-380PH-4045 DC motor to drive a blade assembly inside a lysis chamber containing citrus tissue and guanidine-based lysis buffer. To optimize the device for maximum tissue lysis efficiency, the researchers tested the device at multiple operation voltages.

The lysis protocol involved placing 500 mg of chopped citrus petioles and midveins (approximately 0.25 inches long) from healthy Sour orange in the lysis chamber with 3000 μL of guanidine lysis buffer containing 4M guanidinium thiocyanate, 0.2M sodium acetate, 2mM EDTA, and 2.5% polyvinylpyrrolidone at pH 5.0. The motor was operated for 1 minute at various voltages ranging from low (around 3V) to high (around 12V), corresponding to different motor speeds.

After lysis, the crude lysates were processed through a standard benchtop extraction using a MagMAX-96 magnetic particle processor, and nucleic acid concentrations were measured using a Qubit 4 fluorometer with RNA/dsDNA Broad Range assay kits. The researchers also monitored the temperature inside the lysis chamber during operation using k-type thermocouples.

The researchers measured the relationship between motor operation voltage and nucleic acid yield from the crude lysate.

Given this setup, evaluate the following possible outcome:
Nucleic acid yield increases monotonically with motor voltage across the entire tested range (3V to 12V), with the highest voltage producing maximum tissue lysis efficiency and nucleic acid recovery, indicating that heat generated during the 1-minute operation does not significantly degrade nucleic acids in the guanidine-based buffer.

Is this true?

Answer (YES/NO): NO